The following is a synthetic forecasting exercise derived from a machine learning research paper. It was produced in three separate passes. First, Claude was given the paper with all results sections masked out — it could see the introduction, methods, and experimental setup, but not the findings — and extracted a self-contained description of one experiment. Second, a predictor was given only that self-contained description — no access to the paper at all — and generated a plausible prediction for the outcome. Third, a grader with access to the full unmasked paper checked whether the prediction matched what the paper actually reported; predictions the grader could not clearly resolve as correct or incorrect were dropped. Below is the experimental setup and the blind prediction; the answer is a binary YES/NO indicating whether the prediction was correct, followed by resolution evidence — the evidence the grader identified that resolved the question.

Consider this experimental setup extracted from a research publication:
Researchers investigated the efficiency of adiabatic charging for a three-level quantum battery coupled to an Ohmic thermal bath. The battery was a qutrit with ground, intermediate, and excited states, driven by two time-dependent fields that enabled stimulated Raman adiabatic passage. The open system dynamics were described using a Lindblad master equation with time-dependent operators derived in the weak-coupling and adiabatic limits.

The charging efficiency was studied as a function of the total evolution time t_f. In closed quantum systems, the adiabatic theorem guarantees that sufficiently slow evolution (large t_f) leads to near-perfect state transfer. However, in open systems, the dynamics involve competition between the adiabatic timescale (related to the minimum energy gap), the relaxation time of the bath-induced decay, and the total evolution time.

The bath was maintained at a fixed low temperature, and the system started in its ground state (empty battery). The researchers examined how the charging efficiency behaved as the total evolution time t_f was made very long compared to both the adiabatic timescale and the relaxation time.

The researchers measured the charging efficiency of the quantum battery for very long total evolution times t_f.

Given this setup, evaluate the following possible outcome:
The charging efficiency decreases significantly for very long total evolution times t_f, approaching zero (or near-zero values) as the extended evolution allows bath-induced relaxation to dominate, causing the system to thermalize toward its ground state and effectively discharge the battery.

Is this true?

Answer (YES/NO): NO